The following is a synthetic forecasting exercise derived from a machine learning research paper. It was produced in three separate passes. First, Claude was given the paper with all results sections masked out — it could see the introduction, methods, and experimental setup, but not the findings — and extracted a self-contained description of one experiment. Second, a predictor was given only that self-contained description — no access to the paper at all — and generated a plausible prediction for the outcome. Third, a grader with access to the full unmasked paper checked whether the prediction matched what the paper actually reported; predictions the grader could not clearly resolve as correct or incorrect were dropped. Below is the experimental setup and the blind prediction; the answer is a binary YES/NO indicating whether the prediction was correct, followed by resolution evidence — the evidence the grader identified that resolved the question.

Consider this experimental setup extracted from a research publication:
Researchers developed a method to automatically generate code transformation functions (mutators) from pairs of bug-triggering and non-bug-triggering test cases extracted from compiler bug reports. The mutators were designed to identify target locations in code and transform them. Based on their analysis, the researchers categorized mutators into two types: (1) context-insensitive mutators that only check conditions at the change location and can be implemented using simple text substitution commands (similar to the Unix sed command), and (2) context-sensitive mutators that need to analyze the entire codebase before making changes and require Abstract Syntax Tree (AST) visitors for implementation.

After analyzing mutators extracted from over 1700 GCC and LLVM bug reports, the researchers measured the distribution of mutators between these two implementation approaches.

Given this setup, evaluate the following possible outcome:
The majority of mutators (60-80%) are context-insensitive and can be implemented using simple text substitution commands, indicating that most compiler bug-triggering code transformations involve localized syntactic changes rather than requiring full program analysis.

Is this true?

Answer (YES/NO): YES